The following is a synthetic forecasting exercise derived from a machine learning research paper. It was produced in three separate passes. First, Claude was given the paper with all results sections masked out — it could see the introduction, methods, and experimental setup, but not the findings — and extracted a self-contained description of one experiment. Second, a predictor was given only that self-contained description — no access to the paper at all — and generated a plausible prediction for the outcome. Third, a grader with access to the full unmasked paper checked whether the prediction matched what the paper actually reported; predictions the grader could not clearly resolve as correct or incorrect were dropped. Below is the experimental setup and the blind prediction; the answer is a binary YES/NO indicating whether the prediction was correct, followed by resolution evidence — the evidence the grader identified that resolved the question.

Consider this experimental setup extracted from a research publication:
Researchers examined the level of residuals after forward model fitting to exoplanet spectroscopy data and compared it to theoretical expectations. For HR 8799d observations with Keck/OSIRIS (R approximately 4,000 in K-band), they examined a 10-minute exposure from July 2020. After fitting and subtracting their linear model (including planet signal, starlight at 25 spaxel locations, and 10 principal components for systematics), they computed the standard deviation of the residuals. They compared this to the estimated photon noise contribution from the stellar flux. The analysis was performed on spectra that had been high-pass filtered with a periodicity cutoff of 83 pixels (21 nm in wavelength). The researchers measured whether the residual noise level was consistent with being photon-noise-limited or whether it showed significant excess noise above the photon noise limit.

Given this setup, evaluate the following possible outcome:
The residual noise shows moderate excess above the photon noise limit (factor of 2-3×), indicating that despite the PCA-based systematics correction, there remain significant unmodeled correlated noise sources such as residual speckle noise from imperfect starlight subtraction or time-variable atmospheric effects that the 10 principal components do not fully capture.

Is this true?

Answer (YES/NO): NO